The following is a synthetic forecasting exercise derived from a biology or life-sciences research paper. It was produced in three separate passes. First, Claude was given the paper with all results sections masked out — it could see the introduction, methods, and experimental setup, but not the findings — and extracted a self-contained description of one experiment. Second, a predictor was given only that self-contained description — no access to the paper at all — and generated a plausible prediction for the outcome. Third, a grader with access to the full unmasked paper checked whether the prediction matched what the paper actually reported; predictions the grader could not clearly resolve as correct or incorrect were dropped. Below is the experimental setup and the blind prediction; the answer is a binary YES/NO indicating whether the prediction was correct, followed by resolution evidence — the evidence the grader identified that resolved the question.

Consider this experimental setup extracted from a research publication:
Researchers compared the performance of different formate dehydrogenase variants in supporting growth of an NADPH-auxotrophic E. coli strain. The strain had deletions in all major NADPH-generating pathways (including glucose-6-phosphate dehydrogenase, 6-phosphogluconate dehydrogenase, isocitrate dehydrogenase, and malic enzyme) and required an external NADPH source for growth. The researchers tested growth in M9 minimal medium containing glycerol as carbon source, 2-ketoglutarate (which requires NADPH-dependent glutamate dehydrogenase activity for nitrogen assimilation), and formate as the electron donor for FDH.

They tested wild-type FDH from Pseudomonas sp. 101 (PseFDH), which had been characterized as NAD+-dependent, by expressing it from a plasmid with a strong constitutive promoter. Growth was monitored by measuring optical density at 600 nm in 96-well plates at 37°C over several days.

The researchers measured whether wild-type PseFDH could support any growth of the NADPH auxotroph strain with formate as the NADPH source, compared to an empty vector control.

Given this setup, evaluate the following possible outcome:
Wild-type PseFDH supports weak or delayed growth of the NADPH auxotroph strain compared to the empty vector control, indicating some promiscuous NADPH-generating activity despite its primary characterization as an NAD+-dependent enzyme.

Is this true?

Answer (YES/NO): NO